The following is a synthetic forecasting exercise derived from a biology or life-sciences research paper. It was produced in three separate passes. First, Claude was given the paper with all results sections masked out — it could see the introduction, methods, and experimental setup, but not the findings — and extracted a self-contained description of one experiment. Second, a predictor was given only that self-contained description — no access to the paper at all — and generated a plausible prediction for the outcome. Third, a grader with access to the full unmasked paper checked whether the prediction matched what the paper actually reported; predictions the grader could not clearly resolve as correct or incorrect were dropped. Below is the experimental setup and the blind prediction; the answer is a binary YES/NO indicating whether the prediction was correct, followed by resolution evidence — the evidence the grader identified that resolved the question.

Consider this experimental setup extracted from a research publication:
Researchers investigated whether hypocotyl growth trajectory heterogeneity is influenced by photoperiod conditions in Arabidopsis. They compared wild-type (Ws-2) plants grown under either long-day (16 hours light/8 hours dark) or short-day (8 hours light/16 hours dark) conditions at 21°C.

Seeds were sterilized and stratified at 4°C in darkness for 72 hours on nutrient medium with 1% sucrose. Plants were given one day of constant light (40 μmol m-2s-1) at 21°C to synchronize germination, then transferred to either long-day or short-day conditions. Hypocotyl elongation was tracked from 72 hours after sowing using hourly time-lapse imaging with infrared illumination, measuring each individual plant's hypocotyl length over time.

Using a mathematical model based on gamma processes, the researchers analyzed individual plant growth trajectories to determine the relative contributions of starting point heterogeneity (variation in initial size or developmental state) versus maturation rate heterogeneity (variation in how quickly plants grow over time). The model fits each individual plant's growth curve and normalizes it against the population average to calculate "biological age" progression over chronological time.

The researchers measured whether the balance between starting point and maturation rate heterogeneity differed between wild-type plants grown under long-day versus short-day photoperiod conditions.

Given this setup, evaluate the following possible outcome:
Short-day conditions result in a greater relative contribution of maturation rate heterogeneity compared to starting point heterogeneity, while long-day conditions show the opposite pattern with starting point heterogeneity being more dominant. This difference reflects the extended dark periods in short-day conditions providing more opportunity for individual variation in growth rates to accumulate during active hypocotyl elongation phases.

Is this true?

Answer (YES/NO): NO